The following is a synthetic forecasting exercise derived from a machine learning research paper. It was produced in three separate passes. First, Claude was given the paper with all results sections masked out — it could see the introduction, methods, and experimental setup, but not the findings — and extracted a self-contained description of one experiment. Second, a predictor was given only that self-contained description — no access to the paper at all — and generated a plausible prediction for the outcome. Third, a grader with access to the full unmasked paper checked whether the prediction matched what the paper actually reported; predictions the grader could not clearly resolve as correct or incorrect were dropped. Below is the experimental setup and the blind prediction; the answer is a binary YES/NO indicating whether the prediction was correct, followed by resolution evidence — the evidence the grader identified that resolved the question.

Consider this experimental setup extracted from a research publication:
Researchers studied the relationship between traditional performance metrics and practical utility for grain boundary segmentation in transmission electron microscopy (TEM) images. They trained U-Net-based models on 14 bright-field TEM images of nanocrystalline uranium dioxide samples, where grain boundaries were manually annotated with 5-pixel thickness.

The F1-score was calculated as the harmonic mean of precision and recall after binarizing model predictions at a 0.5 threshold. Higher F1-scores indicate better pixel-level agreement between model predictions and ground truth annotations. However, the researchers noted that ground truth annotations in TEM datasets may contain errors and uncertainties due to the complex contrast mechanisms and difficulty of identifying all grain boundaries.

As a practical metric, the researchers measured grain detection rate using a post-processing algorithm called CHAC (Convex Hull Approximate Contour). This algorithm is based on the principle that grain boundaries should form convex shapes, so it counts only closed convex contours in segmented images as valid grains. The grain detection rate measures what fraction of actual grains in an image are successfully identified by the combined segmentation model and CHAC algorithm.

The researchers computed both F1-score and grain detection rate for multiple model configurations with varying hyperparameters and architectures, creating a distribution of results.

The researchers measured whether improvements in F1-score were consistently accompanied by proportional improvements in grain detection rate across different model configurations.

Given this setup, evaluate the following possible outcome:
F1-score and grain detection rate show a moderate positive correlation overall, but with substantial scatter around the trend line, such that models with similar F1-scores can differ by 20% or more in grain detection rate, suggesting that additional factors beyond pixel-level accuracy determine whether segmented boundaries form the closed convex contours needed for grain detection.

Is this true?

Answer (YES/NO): NO